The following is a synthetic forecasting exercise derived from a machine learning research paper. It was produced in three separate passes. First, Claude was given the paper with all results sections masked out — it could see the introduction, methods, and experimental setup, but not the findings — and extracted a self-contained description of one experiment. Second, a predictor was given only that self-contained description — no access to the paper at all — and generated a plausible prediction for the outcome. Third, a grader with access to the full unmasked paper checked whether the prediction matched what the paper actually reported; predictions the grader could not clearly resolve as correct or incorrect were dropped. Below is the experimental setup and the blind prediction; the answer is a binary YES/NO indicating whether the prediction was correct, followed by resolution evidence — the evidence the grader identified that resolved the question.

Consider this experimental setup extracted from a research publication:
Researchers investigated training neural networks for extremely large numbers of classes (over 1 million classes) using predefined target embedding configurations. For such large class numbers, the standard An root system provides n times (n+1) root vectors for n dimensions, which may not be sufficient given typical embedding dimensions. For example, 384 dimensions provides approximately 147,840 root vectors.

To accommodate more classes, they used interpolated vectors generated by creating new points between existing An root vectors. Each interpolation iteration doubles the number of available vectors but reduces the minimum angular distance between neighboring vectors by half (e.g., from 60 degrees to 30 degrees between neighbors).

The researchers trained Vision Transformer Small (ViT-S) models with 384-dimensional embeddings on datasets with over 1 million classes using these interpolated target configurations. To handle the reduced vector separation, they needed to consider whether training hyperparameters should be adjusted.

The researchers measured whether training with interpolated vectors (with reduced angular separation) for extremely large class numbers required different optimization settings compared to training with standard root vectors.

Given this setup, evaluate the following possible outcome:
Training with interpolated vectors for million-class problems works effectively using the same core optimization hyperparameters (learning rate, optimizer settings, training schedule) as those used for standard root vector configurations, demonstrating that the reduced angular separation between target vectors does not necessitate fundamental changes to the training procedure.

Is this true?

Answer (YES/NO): NO